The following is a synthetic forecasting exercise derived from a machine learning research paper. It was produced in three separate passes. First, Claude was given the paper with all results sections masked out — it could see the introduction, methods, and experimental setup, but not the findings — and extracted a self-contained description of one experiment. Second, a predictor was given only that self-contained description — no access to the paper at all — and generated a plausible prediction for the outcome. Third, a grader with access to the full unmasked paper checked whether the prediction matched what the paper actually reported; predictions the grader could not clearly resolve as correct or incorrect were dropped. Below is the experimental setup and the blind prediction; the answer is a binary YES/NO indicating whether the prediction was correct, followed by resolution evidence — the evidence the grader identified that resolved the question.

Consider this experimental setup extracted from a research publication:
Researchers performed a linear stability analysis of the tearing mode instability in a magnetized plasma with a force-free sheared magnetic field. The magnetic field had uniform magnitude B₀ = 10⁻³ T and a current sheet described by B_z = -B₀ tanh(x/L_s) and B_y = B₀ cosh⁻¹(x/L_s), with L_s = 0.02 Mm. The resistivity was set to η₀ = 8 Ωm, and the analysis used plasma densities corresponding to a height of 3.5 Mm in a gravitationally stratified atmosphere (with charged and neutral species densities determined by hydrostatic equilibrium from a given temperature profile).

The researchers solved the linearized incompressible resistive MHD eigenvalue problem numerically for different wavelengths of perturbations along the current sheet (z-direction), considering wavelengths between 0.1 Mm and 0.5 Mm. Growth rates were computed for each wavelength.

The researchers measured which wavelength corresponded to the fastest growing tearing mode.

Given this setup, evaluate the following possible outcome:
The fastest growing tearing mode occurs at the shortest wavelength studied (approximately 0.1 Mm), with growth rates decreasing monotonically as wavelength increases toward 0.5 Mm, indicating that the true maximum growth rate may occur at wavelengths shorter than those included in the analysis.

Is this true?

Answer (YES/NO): NO